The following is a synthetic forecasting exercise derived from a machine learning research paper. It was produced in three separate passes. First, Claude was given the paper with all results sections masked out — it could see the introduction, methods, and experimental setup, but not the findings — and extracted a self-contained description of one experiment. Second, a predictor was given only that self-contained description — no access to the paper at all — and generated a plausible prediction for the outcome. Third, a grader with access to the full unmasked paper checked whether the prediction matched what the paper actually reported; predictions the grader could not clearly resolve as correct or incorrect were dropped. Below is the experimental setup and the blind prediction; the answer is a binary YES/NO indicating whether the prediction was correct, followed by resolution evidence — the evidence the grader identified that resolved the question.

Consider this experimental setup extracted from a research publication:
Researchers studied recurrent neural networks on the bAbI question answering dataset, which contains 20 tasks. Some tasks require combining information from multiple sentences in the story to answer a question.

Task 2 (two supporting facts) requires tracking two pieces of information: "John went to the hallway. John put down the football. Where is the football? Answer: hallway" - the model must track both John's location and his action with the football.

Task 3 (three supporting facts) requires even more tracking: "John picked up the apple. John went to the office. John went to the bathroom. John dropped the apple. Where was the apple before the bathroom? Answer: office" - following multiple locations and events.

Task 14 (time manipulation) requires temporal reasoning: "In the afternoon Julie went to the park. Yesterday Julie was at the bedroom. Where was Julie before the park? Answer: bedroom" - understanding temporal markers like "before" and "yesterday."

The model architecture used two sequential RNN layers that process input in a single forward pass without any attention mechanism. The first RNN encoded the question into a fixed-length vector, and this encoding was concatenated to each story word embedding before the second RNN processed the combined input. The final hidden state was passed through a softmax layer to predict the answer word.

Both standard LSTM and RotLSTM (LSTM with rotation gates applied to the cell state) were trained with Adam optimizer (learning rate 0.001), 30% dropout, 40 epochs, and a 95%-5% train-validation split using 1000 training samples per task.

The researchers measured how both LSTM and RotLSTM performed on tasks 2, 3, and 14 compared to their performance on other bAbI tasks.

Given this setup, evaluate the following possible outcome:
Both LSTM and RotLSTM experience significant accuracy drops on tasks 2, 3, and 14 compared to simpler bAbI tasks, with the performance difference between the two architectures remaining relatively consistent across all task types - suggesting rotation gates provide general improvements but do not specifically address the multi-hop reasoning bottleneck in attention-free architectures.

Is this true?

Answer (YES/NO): NO